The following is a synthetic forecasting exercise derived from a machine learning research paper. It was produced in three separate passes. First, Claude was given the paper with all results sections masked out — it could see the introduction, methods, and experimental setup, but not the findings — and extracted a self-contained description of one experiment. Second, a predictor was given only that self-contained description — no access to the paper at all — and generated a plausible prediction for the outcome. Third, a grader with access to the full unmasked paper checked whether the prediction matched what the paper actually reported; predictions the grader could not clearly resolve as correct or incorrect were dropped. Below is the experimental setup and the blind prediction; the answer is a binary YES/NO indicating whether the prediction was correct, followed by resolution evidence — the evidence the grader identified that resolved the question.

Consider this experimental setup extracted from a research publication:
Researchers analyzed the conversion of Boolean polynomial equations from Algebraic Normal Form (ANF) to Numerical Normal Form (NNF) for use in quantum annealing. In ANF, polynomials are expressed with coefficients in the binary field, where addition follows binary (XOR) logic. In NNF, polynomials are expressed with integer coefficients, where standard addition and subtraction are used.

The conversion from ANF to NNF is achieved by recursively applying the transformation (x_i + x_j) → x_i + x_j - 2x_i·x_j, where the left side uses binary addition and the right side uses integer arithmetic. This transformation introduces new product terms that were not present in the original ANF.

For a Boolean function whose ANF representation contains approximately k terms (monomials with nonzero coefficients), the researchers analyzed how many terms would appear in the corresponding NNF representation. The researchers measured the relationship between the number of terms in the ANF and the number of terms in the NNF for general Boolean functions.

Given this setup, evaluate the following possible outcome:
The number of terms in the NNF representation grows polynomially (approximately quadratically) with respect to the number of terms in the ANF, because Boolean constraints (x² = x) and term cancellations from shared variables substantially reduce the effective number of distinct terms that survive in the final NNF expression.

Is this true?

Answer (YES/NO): NO